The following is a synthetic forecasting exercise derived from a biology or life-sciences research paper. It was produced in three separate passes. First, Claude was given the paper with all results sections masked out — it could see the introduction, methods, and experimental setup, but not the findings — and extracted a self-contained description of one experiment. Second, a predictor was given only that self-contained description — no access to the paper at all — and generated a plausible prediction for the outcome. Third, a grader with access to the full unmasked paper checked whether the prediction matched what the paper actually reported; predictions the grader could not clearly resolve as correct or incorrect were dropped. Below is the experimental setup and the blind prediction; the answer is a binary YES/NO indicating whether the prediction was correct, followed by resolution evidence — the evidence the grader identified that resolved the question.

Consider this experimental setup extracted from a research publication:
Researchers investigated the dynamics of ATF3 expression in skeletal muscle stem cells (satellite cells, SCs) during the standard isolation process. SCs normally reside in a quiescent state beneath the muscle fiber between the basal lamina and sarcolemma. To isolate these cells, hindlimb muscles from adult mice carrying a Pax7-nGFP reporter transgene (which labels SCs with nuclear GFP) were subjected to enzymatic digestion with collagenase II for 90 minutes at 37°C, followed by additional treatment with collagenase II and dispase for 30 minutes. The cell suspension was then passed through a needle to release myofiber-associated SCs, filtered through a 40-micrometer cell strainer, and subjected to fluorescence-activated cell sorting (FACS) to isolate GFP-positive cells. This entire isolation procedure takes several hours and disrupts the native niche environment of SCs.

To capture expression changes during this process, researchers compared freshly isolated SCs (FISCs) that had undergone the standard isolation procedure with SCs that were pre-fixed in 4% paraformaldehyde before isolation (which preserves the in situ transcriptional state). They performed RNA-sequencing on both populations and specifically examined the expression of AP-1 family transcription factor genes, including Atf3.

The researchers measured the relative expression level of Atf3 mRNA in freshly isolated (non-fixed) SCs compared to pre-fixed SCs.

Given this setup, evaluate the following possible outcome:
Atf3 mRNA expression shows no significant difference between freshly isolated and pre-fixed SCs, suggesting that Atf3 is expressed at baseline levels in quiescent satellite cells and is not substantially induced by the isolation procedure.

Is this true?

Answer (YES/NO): NO